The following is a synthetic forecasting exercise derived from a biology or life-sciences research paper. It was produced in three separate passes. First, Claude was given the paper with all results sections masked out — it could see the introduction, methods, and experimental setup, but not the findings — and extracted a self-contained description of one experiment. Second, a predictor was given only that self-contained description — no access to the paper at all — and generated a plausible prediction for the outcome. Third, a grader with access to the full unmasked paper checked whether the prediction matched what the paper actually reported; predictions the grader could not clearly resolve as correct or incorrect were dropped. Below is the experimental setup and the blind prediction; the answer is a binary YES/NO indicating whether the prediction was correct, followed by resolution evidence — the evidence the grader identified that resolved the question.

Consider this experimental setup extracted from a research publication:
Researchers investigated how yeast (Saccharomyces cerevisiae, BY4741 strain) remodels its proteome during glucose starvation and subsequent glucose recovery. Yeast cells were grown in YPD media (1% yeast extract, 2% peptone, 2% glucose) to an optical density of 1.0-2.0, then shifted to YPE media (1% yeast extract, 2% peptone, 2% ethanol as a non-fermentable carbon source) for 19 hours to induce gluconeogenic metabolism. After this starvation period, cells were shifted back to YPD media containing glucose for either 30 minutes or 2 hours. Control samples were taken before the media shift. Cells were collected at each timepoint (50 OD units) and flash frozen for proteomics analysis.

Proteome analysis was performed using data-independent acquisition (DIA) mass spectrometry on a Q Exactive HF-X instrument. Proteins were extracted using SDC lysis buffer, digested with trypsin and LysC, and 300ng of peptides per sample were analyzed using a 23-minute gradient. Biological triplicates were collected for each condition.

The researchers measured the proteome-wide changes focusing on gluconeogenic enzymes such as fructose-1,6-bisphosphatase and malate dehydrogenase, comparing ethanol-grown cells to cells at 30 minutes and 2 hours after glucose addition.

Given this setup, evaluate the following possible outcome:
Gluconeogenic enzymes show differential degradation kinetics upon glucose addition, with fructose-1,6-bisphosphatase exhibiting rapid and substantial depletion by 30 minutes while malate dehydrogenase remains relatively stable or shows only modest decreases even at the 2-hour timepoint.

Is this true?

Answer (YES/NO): NO